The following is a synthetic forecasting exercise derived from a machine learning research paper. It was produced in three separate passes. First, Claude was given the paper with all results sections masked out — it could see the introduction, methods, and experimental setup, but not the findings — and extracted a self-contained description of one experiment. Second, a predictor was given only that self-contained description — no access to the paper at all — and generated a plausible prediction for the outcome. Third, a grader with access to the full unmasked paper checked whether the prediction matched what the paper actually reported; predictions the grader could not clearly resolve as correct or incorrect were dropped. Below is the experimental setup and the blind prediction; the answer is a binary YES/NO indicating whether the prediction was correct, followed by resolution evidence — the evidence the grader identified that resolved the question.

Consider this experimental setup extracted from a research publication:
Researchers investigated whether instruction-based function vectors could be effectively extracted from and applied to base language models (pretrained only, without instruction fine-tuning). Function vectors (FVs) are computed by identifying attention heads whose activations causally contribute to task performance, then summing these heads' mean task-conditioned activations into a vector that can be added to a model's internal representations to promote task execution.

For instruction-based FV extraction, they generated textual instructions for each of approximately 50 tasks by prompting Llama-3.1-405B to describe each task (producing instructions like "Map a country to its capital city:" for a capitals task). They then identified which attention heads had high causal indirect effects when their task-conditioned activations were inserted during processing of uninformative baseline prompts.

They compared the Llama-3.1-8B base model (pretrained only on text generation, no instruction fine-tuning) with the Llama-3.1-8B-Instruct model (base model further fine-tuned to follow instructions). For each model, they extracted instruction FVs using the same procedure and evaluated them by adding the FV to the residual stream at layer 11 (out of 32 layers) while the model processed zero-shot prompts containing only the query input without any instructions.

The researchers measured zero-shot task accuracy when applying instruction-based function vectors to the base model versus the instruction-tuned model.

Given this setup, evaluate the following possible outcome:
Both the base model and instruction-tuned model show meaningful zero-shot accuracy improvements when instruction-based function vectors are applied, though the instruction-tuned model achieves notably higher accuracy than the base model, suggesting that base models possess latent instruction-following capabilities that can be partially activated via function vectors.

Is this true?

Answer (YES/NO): NO